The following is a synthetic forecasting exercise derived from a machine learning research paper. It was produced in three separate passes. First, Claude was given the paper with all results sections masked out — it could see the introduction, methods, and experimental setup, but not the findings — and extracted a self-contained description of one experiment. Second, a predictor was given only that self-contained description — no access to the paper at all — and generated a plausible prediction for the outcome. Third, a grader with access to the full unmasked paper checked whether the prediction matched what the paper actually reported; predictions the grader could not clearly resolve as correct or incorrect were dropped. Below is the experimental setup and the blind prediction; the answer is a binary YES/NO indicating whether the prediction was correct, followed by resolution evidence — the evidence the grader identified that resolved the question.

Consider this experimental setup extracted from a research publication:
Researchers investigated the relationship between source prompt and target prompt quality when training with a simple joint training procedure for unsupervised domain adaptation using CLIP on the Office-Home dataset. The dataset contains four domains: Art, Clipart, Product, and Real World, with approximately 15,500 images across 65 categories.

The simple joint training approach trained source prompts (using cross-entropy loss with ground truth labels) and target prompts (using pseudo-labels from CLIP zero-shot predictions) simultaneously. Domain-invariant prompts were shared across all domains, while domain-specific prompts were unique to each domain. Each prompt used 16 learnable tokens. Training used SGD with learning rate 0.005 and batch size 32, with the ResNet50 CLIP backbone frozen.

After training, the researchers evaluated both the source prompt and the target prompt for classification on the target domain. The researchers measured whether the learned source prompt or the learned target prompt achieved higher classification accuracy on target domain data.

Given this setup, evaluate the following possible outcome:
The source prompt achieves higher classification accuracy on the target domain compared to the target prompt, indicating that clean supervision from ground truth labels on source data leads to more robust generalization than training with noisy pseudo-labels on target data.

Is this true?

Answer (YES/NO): YES